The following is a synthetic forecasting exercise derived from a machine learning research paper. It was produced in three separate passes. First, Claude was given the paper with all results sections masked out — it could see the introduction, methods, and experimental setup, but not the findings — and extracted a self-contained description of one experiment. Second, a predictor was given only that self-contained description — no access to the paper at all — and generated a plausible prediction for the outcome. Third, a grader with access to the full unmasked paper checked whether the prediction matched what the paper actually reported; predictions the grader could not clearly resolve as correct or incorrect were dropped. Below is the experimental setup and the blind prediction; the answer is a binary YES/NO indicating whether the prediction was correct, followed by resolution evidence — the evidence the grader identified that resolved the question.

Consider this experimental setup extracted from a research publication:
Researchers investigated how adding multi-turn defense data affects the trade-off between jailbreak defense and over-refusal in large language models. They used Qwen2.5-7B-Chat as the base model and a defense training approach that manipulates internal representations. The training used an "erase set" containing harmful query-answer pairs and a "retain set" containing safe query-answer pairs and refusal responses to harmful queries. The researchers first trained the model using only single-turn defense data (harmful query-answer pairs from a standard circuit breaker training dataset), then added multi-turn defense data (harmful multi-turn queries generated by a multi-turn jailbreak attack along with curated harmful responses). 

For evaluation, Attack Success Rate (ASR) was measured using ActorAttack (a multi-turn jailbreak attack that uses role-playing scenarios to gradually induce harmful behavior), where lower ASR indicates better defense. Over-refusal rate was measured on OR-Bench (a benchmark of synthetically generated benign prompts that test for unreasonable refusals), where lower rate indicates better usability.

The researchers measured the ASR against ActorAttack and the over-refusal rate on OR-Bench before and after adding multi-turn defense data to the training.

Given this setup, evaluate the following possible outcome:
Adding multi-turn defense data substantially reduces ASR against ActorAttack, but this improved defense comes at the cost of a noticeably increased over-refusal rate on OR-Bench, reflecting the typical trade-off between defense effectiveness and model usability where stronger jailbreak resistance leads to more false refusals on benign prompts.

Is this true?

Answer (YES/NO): YES